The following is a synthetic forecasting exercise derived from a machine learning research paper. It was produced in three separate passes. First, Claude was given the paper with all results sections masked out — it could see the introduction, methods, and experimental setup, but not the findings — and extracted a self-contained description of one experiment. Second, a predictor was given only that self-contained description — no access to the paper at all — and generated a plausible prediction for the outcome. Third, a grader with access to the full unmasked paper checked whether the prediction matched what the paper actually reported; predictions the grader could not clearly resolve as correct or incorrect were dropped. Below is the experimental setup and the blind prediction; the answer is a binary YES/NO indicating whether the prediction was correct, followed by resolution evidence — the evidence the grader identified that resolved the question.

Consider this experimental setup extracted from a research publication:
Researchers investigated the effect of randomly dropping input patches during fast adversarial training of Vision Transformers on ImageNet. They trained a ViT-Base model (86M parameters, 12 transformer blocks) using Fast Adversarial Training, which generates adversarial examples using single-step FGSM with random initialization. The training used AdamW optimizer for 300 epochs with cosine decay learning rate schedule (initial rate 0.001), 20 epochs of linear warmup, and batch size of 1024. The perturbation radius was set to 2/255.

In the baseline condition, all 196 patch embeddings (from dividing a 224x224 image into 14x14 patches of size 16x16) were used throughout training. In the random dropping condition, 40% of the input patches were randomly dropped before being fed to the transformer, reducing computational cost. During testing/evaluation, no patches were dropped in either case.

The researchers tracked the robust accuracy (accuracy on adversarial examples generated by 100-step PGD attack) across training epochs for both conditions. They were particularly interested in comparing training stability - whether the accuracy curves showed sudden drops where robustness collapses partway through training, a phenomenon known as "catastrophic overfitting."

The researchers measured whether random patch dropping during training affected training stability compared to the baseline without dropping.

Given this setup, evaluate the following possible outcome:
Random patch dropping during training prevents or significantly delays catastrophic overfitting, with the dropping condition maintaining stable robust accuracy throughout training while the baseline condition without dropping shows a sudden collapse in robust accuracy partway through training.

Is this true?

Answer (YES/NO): YES